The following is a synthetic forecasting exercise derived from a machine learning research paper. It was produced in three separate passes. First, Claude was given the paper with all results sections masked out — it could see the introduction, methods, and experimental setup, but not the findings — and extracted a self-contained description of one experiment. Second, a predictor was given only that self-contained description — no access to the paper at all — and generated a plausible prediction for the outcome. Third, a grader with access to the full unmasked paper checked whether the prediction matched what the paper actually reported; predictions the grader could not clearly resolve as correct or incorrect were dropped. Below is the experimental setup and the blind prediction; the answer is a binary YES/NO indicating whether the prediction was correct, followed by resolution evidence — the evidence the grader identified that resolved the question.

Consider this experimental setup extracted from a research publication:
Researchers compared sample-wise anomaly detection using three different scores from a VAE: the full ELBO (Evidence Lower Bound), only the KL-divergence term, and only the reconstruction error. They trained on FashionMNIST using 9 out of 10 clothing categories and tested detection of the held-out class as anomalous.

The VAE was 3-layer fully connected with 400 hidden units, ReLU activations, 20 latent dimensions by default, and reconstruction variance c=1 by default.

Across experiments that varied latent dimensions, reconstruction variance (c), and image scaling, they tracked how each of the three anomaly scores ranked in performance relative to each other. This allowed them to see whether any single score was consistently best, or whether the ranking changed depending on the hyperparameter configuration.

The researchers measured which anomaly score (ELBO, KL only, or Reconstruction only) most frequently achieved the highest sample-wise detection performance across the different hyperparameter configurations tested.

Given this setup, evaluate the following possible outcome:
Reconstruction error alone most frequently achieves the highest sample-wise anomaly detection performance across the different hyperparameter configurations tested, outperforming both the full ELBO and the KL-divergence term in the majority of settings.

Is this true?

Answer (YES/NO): NO